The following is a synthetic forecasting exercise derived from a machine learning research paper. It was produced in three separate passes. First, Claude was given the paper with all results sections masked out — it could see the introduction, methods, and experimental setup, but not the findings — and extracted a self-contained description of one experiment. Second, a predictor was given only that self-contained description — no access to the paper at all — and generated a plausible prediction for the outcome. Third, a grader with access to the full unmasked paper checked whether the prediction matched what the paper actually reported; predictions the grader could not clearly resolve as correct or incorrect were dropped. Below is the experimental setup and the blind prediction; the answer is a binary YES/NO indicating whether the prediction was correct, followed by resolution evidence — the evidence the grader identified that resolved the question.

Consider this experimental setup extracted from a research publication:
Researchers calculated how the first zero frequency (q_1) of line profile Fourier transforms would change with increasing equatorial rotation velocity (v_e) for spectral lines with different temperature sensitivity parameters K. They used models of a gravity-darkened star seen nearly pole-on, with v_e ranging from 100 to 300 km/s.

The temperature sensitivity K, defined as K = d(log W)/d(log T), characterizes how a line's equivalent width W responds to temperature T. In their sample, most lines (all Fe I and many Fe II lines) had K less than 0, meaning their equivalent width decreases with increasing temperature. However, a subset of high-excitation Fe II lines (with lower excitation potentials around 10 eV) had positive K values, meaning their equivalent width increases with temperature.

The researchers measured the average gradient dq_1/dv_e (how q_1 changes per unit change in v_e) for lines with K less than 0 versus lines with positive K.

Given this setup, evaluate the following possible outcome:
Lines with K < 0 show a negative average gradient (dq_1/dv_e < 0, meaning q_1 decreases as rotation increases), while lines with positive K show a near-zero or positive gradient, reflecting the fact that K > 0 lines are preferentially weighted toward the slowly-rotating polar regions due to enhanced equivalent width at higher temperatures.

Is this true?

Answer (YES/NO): YES